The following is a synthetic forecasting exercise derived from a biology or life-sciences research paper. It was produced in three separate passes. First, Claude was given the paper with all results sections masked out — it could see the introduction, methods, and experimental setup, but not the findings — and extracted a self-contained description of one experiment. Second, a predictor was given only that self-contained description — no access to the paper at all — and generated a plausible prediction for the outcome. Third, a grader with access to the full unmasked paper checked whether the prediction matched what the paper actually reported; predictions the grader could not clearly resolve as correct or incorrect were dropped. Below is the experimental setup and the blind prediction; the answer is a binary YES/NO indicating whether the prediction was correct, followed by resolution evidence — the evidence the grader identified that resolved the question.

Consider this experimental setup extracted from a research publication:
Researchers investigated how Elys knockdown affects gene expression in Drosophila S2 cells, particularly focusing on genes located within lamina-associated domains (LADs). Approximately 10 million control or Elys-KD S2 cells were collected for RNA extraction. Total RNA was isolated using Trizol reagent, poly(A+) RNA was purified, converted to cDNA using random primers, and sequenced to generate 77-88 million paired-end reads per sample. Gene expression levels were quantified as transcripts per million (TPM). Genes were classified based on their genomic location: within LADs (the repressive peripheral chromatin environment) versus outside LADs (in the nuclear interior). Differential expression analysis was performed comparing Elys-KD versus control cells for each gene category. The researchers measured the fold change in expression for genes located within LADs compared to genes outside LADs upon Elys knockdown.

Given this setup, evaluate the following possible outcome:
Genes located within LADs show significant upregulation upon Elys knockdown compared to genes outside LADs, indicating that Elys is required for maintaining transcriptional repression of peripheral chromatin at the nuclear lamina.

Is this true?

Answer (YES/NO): NO